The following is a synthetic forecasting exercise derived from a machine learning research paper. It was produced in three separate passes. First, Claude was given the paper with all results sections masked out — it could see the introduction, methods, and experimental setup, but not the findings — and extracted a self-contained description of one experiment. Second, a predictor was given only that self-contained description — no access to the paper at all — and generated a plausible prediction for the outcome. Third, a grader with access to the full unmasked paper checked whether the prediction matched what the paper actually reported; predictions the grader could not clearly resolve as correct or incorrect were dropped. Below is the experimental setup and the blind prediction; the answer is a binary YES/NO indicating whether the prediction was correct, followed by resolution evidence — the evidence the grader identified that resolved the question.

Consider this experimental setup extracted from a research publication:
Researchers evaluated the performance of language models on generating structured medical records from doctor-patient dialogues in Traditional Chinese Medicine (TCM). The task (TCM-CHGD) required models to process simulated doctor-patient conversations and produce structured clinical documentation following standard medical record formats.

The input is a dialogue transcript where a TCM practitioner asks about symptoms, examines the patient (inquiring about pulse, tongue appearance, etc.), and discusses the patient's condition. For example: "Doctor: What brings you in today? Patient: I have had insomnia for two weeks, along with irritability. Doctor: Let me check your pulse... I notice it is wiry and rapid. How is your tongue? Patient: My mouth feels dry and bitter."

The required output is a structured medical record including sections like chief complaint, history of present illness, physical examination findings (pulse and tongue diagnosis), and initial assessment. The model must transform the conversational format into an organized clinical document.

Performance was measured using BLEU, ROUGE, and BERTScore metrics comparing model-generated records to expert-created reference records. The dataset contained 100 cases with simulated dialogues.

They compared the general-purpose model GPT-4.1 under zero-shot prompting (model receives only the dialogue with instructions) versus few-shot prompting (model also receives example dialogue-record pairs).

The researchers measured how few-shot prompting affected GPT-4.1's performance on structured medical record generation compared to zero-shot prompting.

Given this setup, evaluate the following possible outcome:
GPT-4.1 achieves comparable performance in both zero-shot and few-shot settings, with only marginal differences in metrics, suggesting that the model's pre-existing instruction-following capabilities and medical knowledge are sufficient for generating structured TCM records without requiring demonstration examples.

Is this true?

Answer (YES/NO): NO